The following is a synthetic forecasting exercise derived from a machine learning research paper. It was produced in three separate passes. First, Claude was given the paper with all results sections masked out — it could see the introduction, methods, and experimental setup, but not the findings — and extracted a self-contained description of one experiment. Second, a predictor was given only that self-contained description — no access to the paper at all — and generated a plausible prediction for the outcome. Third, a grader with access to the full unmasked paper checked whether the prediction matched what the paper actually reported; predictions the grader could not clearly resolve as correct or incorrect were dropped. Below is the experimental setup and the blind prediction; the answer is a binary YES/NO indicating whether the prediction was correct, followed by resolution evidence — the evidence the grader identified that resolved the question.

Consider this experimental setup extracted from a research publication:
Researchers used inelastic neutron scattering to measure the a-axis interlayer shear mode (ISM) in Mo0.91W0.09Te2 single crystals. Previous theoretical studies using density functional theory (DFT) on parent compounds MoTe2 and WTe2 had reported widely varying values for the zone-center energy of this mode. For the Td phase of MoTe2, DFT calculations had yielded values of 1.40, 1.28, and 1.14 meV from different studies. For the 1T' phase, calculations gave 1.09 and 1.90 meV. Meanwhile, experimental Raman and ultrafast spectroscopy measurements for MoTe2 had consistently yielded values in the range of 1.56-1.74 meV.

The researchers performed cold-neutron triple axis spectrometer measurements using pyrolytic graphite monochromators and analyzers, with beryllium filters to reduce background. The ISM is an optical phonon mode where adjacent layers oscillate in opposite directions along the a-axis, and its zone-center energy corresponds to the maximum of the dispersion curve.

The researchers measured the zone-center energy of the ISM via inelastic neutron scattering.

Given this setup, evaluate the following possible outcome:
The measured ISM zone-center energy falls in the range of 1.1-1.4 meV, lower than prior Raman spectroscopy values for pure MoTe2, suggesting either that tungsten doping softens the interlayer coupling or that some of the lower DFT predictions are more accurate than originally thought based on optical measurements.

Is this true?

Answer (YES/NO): NO